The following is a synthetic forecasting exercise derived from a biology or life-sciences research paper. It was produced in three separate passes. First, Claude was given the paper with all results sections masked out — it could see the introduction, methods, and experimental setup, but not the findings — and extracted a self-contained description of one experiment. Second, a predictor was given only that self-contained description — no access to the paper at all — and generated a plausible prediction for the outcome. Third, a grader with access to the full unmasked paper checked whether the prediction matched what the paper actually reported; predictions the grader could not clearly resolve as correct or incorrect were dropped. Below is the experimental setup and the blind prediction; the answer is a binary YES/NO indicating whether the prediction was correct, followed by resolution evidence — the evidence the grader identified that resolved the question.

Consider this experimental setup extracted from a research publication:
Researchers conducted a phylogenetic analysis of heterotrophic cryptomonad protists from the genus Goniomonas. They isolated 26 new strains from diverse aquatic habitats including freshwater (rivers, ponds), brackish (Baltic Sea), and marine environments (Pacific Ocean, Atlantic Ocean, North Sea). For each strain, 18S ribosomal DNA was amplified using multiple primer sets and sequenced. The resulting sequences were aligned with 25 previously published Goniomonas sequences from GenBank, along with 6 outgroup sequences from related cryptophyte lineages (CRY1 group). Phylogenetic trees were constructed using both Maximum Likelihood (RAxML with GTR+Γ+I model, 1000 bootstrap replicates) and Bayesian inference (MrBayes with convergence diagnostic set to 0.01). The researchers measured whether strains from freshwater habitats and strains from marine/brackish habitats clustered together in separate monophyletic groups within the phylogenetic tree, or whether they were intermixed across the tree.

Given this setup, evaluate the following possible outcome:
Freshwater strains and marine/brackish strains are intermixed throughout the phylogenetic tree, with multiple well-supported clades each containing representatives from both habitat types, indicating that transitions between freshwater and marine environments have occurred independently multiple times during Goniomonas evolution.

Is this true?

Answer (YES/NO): NO